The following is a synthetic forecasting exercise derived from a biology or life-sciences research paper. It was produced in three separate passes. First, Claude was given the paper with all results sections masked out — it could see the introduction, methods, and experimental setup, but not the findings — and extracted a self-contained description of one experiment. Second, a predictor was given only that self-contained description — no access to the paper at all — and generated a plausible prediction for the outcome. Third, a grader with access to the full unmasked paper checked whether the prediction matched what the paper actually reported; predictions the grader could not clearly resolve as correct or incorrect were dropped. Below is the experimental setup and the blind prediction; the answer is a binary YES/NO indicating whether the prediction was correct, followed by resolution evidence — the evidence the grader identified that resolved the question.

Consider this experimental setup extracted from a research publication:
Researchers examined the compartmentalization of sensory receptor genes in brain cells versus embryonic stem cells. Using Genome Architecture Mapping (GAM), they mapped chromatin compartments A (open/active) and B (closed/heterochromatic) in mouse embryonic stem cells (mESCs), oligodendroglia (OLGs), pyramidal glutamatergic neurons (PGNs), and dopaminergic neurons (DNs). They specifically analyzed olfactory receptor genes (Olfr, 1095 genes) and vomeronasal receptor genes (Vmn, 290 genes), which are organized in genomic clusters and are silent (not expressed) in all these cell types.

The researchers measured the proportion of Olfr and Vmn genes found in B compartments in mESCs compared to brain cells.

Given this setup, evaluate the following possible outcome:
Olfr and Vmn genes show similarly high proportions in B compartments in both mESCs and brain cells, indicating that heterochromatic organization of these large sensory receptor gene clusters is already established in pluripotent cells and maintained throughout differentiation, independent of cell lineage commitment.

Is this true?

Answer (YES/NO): NO